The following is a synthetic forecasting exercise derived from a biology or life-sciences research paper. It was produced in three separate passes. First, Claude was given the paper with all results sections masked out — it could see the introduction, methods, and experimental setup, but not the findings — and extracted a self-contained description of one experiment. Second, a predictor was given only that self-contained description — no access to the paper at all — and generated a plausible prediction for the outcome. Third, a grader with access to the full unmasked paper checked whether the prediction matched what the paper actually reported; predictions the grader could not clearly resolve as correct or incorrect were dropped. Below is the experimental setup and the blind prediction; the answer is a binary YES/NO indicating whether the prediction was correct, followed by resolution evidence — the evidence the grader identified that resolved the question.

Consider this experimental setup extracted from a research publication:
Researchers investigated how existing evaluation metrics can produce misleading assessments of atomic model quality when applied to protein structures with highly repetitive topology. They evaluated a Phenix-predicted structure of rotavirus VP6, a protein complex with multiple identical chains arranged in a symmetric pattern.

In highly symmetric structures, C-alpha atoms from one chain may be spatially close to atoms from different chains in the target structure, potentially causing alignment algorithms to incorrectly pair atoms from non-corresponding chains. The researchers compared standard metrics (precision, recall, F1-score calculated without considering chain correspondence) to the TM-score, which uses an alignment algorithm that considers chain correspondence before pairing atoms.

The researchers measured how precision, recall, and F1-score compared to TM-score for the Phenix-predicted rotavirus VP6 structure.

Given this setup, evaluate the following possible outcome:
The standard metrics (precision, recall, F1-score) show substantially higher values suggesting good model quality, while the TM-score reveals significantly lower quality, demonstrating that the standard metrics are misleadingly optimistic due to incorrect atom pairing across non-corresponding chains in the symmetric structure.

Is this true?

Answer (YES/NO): YES